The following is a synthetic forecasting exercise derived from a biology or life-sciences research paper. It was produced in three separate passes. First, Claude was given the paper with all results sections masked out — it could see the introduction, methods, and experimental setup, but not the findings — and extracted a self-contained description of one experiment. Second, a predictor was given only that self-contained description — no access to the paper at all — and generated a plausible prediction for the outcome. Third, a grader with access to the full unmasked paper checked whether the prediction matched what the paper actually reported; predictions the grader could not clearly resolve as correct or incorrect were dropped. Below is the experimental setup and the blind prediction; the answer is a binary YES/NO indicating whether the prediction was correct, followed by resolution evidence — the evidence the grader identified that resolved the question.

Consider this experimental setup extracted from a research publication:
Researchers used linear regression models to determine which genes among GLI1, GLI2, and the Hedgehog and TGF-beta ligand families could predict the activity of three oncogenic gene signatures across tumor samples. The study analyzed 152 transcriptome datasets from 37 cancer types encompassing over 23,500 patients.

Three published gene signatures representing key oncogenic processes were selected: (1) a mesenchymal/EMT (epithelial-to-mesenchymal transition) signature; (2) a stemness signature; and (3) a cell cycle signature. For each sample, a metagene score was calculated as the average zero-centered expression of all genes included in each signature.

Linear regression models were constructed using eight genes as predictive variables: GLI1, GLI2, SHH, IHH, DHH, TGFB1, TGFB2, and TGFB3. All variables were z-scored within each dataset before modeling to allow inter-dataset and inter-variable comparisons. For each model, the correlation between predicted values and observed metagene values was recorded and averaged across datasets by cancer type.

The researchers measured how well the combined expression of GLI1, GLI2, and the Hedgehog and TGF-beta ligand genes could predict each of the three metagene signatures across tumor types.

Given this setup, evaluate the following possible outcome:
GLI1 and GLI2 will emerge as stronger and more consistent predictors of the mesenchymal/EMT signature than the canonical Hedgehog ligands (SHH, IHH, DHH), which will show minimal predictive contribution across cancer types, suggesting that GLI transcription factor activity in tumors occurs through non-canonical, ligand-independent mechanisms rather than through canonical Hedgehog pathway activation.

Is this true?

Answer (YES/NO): YES